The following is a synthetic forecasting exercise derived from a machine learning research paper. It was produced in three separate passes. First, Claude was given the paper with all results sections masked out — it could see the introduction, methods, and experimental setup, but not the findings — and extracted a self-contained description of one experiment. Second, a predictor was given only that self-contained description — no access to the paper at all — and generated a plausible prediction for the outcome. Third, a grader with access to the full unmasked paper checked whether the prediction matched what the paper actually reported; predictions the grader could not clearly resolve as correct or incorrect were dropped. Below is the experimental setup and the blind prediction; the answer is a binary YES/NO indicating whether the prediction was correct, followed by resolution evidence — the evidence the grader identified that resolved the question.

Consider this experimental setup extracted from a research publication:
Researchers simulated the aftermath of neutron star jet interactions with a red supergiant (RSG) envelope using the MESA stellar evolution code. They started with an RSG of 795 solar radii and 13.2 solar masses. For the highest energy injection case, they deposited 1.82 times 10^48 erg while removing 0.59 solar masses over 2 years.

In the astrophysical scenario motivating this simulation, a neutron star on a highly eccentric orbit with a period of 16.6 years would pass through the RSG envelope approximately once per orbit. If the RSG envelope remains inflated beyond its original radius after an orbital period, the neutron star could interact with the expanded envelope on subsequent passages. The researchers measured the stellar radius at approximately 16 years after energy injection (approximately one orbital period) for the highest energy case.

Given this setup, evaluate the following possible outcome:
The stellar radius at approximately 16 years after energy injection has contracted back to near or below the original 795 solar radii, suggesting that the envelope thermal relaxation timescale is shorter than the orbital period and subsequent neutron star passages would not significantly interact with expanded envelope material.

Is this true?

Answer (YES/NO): YES